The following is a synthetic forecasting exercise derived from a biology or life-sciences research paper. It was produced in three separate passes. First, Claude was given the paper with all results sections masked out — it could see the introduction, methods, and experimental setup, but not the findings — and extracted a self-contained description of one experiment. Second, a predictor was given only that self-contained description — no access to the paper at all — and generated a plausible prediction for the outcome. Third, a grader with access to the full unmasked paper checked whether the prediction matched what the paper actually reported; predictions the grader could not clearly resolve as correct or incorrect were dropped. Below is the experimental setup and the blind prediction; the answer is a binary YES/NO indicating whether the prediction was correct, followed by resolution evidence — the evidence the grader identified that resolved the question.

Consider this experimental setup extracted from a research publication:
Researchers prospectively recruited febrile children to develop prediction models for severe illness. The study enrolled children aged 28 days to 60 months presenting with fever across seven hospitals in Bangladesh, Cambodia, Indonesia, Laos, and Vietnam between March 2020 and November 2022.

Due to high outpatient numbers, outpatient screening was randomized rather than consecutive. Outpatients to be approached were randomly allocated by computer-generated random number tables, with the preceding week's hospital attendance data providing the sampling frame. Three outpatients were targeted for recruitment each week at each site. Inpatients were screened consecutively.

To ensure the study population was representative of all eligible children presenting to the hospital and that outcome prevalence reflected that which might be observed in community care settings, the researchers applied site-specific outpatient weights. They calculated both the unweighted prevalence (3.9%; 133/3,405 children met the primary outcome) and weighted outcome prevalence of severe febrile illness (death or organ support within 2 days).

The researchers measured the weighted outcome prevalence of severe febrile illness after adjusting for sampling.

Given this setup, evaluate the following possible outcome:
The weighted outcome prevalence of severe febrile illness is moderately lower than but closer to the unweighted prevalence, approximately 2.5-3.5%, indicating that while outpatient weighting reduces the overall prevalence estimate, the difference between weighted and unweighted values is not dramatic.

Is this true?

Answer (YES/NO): NO